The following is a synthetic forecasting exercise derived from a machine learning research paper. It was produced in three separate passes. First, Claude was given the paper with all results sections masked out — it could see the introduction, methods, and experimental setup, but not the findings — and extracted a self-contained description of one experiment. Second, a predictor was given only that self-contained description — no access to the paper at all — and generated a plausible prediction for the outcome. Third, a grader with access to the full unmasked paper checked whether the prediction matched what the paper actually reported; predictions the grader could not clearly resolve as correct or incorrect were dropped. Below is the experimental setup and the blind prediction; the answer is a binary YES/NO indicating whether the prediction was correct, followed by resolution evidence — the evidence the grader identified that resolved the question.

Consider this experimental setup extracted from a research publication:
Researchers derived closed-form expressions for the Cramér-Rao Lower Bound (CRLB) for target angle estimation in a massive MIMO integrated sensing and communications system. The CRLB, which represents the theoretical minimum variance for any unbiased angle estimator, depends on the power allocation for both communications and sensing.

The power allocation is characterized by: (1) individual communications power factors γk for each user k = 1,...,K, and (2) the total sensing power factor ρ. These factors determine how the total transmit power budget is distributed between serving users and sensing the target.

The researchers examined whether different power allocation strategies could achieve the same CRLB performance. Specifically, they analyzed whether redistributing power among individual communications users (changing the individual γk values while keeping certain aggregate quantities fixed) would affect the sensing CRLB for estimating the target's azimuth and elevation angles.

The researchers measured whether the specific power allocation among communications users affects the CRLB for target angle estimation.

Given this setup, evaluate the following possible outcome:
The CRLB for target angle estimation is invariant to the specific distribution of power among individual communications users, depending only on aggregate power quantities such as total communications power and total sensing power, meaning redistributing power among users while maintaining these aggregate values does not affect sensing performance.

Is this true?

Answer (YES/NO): YES